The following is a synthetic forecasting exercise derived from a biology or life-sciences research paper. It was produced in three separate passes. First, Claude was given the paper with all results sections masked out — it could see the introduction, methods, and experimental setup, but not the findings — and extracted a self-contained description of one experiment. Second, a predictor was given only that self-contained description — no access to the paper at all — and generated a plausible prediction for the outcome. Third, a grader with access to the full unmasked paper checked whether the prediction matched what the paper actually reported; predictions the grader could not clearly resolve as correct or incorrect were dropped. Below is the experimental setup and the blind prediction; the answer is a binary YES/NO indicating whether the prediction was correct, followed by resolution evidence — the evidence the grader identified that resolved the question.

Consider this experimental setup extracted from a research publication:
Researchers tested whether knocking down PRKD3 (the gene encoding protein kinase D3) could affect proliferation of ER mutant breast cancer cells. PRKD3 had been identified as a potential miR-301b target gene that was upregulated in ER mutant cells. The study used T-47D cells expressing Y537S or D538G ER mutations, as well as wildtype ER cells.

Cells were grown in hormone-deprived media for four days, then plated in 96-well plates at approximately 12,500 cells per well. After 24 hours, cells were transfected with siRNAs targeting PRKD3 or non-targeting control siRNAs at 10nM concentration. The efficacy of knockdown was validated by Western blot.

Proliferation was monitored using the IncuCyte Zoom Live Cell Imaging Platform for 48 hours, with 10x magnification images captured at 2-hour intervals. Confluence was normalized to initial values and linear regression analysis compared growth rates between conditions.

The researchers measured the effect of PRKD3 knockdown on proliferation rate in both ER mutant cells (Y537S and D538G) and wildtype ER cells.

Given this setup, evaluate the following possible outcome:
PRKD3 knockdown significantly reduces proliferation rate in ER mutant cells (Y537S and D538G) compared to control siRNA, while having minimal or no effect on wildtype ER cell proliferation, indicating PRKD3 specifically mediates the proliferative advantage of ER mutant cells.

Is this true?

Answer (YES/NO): NO